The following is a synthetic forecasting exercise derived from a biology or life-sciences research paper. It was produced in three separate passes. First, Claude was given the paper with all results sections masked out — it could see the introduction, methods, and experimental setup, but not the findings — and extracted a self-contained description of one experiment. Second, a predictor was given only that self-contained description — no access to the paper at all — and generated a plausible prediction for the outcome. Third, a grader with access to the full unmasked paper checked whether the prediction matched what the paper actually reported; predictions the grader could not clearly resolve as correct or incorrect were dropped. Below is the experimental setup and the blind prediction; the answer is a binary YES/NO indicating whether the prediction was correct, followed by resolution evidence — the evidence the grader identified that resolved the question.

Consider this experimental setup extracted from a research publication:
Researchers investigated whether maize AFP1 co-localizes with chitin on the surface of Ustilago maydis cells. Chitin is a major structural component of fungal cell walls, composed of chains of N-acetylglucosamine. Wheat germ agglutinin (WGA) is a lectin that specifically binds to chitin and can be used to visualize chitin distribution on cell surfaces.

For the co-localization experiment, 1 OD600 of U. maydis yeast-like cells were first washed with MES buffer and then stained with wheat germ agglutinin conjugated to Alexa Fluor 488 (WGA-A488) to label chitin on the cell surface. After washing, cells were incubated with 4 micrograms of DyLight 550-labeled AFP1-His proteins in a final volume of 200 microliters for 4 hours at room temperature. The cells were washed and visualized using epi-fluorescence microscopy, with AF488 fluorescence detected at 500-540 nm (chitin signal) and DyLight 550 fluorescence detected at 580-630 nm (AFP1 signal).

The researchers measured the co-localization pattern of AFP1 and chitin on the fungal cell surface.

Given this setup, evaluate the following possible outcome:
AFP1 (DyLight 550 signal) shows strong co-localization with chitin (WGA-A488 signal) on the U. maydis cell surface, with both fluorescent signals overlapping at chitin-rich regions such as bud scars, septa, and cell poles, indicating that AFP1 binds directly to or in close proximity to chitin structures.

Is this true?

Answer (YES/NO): NO